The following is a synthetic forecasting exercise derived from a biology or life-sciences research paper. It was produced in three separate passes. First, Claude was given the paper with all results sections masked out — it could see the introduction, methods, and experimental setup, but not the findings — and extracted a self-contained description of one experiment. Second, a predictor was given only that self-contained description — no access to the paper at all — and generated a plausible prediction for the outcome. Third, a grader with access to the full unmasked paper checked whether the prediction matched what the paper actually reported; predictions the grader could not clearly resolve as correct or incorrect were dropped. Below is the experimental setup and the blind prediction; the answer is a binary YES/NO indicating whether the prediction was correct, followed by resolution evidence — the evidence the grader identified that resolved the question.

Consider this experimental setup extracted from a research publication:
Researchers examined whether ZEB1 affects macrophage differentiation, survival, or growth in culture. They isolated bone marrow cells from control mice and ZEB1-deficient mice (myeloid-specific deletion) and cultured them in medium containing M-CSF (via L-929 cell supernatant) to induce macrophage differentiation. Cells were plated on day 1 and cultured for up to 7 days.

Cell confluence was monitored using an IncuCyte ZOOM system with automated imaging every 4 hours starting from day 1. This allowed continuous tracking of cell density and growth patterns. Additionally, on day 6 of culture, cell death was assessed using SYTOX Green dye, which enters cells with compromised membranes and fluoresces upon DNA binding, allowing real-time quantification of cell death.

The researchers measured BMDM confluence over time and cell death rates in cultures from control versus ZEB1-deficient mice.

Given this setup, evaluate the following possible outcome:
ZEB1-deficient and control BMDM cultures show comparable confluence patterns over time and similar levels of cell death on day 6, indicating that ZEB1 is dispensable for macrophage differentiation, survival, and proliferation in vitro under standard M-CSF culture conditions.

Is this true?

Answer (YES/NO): YES